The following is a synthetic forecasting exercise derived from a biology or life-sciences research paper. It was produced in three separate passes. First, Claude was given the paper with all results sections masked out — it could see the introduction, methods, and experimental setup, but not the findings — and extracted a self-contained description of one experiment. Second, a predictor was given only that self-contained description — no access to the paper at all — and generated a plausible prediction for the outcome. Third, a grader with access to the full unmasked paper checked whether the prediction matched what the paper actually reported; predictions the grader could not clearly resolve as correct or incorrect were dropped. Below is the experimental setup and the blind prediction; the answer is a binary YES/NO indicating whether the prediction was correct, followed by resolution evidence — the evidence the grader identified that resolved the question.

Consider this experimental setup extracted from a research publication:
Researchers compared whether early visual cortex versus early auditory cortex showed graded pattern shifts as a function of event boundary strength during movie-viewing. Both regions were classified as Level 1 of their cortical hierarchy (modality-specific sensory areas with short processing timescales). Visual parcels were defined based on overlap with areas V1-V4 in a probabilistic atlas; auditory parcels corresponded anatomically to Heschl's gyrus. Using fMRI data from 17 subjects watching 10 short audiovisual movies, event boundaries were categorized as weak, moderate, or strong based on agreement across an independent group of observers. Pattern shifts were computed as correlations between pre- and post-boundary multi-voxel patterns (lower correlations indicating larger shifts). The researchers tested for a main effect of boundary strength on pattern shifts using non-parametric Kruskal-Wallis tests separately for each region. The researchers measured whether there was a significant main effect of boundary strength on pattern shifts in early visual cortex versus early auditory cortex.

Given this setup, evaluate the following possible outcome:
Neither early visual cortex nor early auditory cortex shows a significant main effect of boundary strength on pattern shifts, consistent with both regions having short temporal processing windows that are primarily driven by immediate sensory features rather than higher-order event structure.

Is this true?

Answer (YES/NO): NO